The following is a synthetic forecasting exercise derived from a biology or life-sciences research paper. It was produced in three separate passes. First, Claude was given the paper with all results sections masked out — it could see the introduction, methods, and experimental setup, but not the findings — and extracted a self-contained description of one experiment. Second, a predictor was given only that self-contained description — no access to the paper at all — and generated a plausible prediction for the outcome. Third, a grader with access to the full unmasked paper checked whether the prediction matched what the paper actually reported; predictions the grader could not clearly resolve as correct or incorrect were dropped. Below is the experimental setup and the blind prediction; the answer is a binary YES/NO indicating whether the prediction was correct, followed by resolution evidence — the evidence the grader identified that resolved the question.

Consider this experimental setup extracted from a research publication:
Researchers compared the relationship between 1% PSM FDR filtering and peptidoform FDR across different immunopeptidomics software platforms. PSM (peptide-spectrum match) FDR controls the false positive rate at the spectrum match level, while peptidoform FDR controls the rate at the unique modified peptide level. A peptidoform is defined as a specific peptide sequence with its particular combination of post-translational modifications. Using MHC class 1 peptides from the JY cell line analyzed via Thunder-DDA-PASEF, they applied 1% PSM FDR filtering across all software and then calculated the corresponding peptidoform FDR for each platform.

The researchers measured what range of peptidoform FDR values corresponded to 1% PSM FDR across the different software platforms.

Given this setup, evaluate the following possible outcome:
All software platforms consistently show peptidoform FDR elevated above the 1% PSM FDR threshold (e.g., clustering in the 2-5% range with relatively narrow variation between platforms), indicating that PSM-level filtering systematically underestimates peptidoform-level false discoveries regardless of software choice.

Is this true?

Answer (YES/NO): YES